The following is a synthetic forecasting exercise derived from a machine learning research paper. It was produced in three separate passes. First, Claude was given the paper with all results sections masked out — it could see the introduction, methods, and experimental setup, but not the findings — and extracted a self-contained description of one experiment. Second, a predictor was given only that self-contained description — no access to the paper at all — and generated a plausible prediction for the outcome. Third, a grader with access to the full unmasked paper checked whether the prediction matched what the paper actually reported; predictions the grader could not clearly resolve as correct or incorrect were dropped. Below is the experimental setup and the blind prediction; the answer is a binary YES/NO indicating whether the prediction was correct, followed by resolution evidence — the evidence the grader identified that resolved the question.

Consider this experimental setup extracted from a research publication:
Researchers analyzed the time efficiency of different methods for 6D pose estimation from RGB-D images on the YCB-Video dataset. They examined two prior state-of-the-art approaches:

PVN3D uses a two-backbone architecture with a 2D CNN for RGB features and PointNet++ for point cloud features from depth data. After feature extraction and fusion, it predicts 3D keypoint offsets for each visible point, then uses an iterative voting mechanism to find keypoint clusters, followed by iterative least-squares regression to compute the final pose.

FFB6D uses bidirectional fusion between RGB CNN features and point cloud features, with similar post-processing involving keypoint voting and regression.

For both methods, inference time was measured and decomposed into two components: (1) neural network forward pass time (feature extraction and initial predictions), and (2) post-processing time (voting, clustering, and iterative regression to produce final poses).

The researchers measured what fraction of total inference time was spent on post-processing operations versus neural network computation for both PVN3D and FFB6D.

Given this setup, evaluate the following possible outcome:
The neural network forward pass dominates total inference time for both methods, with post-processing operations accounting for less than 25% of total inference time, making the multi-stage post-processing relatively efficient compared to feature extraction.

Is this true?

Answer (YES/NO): NO